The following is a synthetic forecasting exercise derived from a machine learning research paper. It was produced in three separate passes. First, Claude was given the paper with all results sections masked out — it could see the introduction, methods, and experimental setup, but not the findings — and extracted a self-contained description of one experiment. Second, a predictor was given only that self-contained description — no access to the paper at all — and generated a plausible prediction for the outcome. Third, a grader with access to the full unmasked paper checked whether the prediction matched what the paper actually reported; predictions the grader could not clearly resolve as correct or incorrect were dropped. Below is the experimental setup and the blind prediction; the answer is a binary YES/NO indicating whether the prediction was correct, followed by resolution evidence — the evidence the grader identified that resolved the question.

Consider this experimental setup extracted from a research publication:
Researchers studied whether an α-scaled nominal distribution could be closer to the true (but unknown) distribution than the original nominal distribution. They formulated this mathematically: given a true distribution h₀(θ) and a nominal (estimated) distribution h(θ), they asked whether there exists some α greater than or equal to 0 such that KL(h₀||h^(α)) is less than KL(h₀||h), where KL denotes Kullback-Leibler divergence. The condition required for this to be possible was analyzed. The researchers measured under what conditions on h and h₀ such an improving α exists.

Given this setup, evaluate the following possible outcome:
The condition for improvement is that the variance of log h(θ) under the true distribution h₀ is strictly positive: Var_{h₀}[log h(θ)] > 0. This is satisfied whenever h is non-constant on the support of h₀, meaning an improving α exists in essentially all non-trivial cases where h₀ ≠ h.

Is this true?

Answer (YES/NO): NO